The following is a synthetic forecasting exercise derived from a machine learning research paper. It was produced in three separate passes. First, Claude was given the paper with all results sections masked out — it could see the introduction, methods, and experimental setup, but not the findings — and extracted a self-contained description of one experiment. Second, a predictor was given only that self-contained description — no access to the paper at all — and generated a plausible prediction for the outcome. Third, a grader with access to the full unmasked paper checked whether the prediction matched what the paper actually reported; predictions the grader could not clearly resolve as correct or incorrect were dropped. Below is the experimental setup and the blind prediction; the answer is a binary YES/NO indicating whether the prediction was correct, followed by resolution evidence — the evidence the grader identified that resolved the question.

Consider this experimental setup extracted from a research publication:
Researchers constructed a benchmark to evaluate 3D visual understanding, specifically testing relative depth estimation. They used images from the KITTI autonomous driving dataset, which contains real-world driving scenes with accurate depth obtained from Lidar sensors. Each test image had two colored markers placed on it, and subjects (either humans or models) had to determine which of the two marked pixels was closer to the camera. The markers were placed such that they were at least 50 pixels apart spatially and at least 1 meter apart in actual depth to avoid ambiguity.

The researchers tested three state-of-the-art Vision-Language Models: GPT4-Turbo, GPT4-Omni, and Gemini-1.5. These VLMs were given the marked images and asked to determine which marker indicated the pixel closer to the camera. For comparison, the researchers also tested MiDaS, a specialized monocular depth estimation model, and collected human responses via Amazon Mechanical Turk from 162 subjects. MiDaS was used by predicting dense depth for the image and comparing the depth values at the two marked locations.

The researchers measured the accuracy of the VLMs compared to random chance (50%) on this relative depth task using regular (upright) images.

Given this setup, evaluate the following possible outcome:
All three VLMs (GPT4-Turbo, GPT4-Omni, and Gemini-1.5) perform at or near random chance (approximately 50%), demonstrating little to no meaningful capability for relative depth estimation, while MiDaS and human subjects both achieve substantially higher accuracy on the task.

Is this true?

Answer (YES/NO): NO